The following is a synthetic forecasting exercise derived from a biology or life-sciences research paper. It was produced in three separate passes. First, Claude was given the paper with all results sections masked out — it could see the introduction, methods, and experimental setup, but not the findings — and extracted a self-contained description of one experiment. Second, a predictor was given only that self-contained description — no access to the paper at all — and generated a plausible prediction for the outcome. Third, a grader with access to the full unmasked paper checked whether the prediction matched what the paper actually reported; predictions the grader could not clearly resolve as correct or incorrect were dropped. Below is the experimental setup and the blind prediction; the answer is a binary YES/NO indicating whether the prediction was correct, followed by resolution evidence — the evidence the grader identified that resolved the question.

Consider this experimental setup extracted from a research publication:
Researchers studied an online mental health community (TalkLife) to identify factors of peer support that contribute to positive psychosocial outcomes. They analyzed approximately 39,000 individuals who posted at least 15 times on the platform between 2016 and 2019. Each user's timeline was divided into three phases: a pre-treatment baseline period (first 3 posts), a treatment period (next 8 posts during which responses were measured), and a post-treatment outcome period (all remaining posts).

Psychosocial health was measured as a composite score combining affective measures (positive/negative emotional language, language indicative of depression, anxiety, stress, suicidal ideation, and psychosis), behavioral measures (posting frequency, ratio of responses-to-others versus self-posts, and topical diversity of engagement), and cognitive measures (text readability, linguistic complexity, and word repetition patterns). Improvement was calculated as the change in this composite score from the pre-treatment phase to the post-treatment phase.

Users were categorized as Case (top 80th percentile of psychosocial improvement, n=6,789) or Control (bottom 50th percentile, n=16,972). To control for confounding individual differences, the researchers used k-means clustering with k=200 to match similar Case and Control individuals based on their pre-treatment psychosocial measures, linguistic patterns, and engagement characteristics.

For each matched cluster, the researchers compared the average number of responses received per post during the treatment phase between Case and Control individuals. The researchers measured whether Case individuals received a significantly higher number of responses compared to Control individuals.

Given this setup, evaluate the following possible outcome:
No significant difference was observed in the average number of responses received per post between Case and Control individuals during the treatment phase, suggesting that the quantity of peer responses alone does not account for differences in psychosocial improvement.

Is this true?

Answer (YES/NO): YES